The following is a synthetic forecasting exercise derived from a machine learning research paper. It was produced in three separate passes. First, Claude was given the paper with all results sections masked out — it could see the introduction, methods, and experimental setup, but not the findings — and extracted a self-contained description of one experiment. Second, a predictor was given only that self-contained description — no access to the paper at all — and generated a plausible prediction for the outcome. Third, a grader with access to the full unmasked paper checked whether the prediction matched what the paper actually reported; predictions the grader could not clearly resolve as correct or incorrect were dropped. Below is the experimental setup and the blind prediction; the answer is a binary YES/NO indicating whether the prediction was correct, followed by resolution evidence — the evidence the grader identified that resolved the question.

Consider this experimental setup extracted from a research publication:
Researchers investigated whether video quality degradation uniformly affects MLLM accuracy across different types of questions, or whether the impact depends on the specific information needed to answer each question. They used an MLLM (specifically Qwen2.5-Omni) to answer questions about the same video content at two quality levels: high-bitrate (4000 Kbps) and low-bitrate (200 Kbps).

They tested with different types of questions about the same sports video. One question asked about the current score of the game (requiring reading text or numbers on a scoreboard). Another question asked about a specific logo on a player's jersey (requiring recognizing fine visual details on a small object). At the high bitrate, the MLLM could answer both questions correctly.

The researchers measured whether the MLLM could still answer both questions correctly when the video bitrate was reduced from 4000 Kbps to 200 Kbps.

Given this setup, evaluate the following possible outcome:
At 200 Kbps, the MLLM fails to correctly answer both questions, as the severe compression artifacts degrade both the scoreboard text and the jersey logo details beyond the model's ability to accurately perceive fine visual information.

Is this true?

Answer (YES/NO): NO